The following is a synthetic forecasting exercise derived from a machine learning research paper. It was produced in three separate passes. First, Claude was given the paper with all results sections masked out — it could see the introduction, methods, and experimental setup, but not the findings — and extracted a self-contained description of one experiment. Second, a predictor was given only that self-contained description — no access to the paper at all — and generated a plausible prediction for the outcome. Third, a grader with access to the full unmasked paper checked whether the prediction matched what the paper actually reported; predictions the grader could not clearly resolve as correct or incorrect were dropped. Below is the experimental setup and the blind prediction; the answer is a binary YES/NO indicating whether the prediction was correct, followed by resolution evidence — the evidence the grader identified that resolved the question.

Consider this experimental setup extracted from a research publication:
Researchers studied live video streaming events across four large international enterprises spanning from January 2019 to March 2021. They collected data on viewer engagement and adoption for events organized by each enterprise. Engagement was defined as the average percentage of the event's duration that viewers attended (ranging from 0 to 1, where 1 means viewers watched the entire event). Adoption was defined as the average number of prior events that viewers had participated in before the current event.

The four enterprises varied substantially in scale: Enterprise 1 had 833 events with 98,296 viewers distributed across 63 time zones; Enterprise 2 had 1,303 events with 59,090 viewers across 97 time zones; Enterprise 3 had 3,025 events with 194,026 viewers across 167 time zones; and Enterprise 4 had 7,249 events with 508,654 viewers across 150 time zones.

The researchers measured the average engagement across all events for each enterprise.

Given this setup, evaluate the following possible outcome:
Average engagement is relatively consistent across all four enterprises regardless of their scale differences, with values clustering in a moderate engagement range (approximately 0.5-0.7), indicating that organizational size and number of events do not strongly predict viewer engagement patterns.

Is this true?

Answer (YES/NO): NO